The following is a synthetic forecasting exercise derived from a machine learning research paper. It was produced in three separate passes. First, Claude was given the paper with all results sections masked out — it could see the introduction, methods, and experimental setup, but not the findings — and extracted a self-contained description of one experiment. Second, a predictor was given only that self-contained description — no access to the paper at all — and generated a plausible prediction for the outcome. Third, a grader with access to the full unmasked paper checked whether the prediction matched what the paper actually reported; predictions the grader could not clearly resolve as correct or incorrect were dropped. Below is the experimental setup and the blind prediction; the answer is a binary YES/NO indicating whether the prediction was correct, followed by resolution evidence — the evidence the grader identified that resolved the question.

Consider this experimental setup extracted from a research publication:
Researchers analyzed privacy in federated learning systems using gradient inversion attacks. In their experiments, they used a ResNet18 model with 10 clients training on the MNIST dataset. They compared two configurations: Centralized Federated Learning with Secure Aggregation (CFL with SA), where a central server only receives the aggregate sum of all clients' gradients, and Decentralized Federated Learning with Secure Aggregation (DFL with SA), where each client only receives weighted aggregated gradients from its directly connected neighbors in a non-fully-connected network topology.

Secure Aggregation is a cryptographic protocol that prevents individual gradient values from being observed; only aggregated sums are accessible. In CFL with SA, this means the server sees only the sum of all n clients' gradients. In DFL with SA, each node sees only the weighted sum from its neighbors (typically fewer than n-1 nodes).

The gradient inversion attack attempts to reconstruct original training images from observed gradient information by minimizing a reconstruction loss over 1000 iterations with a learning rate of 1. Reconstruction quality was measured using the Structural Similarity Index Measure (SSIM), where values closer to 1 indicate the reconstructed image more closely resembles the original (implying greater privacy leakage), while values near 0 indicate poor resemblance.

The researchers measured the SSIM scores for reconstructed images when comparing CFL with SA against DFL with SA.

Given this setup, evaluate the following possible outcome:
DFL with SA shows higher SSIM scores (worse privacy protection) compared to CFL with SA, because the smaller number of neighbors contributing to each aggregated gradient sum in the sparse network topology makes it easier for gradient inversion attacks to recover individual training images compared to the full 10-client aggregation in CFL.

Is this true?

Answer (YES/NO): YES